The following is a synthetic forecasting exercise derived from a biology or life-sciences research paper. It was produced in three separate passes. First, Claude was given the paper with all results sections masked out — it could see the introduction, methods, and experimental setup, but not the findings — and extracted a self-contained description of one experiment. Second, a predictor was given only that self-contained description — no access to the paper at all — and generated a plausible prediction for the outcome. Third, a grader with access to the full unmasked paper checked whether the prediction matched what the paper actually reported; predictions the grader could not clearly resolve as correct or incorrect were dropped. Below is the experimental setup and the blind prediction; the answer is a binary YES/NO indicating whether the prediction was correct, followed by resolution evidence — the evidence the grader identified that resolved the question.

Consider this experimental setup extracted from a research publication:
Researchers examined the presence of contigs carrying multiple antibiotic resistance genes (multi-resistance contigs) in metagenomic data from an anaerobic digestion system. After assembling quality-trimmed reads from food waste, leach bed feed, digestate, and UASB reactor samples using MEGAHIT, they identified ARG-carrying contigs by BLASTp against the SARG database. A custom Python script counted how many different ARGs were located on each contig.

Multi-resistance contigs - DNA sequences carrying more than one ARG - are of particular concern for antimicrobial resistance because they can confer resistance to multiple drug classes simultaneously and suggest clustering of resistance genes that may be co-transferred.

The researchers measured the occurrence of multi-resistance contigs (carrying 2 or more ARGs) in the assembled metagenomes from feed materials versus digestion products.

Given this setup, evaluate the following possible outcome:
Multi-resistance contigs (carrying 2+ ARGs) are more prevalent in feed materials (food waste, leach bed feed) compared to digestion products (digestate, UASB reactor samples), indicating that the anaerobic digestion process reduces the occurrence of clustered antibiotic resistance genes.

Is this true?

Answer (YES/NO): YES